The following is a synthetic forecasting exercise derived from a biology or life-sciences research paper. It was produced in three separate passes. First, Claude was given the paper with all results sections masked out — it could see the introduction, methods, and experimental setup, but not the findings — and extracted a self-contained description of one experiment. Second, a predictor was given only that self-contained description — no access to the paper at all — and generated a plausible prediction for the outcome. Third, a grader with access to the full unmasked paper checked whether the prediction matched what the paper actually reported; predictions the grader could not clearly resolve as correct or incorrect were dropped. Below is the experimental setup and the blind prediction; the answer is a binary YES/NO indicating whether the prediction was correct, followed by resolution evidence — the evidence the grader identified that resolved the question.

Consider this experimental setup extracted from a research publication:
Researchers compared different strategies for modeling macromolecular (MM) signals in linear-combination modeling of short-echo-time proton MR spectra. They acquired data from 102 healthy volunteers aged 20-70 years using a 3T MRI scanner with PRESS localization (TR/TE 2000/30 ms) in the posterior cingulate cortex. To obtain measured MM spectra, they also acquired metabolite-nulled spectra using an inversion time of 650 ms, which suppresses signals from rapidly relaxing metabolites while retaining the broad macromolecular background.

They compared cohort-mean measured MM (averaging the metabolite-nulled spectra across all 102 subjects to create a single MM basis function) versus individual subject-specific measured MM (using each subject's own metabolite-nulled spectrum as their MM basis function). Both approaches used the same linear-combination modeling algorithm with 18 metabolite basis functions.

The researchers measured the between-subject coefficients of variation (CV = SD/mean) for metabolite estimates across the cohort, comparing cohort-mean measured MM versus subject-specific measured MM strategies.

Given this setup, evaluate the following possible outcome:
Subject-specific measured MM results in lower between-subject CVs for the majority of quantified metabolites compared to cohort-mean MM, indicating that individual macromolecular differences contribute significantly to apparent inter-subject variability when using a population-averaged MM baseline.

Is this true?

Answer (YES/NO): NO